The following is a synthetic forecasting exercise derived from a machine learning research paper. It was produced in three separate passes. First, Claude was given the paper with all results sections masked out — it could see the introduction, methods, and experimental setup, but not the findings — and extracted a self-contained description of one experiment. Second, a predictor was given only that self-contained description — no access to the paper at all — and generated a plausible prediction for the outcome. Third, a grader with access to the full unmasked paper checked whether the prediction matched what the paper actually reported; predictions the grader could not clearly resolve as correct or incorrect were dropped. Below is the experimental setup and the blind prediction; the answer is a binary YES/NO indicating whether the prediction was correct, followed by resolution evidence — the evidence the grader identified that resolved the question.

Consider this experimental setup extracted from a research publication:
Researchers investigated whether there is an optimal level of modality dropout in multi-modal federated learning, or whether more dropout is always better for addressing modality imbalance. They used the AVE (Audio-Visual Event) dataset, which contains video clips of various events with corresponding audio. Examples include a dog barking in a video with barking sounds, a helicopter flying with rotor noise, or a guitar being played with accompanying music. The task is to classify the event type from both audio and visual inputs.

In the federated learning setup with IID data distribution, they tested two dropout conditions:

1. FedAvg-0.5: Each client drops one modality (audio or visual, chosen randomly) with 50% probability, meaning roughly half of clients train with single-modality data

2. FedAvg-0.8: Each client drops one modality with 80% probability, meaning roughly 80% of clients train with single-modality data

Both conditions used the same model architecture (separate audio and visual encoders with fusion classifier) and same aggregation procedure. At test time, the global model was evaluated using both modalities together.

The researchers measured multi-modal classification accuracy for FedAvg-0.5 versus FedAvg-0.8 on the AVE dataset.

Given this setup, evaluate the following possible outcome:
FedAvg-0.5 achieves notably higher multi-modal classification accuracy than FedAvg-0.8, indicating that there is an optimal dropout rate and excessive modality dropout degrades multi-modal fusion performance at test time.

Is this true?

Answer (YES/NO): YES